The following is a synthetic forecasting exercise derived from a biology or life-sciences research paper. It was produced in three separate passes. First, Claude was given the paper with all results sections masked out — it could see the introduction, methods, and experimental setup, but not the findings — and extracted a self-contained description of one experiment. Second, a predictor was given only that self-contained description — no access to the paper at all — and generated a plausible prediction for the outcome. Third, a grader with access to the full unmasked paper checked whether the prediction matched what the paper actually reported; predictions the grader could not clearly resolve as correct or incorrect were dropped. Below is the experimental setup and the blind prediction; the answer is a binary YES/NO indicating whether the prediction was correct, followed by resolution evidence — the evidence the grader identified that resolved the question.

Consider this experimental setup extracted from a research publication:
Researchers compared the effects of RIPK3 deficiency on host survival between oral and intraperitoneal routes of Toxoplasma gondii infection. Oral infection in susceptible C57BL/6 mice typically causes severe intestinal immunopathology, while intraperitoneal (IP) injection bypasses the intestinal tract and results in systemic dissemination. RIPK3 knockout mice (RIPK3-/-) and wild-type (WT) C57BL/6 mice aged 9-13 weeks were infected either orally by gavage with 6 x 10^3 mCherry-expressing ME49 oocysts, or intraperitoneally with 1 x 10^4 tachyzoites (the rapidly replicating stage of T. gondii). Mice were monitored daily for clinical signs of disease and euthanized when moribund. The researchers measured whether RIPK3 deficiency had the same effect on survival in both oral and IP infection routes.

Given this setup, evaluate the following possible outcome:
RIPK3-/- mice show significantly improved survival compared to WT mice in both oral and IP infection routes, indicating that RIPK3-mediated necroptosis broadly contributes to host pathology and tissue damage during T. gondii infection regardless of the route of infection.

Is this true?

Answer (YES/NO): NO